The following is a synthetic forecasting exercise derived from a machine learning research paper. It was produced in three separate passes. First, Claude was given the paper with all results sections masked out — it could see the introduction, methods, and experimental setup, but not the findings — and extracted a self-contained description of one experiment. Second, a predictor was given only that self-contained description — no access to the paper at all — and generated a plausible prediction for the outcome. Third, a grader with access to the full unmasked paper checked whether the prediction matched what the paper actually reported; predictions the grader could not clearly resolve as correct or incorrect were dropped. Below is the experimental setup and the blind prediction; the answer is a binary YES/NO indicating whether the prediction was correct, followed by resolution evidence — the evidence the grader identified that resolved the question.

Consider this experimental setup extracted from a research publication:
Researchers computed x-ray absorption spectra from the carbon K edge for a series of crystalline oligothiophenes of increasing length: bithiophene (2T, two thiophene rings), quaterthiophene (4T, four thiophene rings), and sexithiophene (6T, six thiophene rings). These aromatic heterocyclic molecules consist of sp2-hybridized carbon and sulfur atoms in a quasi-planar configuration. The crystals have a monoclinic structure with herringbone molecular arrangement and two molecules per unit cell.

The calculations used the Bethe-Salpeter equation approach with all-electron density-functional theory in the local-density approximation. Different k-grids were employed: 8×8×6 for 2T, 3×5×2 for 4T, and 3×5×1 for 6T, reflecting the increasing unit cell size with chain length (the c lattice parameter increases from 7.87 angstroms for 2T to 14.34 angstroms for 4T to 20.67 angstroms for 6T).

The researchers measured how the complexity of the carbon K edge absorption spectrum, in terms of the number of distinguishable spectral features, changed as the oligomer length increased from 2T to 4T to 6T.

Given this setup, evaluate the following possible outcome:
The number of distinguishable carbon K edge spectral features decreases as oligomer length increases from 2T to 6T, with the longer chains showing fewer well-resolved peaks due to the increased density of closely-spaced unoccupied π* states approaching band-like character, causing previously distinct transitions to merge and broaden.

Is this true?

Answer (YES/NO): YES